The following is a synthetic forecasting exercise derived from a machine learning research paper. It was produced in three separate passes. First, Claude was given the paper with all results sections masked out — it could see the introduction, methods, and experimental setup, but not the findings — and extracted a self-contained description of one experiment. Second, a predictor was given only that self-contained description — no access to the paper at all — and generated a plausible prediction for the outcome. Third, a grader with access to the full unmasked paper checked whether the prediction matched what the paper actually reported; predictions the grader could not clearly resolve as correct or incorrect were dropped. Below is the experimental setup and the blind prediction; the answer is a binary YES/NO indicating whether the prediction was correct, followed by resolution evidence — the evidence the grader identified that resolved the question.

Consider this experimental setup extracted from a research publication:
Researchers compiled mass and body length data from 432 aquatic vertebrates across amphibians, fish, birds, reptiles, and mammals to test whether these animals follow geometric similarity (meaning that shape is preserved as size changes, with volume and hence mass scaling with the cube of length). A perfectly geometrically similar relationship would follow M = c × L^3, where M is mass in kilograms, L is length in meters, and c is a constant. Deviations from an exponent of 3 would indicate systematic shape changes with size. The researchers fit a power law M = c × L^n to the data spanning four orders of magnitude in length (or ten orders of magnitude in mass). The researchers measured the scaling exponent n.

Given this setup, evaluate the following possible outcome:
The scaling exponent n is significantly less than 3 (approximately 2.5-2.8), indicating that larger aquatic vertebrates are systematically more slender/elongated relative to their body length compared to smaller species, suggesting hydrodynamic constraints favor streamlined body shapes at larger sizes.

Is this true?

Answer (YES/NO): NO